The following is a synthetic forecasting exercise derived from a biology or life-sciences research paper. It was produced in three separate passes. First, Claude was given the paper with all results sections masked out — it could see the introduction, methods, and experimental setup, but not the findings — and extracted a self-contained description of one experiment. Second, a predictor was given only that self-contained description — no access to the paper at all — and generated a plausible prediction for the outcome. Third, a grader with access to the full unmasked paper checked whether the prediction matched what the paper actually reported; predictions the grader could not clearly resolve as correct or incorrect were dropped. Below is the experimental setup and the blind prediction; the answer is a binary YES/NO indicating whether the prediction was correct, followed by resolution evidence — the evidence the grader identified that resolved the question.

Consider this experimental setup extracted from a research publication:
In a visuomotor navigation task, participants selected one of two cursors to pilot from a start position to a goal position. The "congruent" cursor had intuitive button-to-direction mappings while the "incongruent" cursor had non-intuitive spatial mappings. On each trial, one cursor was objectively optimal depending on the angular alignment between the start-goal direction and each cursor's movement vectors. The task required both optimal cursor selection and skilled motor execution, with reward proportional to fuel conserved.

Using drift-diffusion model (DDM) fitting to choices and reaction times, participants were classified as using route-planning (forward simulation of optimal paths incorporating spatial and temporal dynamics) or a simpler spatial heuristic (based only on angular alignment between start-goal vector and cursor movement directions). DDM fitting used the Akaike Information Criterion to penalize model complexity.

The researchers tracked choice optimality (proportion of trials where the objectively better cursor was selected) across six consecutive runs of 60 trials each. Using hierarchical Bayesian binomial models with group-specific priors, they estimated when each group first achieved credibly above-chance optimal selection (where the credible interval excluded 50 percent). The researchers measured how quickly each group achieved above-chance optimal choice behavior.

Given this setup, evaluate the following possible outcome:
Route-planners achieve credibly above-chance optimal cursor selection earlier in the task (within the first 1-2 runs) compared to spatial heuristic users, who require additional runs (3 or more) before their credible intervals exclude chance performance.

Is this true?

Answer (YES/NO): NO